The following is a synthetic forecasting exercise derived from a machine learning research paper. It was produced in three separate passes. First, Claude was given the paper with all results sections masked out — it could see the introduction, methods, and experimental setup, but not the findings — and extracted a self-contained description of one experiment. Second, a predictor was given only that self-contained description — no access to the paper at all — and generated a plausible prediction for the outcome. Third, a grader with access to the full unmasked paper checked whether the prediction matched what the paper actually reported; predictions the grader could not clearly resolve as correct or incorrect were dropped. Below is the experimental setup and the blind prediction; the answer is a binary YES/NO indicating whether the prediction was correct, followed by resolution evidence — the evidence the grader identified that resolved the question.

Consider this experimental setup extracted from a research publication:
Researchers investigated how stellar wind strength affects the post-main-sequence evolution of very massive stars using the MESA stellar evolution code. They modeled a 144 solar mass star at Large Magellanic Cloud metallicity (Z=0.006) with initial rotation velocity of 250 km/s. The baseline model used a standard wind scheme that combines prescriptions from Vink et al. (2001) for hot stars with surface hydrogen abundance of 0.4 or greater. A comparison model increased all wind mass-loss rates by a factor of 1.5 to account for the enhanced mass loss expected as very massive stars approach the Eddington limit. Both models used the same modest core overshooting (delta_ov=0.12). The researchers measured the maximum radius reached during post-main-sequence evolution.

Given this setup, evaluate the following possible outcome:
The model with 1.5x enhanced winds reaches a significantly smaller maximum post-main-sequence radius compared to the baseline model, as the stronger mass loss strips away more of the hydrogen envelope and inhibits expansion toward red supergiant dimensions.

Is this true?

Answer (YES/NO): YES